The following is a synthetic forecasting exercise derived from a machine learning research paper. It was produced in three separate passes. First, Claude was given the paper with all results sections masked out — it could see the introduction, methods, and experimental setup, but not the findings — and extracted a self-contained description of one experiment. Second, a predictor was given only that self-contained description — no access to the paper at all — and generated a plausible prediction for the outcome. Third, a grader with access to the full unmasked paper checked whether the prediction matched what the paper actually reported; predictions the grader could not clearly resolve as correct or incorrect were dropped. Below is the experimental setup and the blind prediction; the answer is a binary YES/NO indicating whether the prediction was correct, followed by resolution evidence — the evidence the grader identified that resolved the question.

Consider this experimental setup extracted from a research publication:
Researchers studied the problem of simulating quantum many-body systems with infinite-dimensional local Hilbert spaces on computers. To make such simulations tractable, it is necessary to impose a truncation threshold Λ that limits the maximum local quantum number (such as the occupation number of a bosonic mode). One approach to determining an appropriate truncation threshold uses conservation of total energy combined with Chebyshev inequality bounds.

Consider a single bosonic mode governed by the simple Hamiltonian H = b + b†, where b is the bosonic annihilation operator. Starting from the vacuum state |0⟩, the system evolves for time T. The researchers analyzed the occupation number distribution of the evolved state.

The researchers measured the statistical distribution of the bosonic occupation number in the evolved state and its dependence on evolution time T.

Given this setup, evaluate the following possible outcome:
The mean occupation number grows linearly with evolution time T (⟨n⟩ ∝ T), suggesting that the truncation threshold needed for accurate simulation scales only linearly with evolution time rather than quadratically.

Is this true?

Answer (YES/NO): NO